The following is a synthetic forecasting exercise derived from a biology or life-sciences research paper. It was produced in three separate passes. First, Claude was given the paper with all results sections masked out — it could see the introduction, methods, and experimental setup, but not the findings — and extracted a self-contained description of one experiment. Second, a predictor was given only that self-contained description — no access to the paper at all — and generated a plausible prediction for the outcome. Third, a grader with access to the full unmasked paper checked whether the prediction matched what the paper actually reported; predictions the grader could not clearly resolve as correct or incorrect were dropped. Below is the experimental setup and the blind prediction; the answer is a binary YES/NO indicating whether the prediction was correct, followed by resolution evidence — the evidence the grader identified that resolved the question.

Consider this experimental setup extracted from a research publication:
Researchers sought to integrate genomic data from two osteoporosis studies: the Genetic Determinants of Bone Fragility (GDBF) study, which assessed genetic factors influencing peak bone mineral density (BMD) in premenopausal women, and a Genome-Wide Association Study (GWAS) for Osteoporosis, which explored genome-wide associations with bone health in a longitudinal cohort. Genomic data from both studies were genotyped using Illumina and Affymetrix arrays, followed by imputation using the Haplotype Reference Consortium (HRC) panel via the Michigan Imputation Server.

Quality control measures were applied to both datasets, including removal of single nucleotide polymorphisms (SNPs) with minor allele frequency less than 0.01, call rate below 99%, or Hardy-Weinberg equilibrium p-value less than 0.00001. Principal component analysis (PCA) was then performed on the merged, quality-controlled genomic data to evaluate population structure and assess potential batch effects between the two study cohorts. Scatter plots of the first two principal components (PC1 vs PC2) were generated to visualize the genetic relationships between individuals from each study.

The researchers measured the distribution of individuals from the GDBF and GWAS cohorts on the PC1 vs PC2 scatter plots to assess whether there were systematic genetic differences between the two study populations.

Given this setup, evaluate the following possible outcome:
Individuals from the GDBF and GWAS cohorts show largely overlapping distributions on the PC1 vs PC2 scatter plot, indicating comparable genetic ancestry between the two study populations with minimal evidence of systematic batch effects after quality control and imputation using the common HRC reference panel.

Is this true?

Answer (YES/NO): YES